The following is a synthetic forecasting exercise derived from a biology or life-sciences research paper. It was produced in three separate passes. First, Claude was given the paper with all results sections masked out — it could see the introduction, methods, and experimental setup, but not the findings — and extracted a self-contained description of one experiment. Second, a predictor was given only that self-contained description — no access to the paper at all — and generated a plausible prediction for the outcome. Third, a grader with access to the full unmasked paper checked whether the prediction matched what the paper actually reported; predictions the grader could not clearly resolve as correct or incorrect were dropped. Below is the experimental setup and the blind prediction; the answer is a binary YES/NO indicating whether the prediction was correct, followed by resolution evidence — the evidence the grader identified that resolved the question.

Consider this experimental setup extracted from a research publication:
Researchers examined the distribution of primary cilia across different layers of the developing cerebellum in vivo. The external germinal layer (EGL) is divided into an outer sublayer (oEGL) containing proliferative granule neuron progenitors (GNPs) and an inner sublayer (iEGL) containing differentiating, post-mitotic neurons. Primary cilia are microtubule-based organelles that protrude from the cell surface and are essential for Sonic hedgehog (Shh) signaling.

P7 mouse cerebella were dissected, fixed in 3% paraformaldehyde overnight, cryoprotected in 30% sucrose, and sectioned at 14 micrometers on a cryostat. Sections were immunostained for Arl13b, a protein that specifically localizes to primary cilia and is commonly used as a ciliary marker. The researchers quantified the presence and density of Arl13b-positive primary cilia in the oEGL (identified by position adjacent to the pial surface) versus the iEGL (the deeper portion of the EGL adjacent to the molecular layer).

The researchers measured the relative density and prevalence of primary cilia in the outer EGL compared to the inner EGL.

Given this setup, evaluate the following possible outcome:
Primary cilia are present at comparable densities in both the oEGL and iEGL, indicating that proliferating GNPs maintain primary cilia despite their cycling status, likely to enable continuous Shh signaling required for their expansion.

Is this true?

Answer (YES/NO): NO